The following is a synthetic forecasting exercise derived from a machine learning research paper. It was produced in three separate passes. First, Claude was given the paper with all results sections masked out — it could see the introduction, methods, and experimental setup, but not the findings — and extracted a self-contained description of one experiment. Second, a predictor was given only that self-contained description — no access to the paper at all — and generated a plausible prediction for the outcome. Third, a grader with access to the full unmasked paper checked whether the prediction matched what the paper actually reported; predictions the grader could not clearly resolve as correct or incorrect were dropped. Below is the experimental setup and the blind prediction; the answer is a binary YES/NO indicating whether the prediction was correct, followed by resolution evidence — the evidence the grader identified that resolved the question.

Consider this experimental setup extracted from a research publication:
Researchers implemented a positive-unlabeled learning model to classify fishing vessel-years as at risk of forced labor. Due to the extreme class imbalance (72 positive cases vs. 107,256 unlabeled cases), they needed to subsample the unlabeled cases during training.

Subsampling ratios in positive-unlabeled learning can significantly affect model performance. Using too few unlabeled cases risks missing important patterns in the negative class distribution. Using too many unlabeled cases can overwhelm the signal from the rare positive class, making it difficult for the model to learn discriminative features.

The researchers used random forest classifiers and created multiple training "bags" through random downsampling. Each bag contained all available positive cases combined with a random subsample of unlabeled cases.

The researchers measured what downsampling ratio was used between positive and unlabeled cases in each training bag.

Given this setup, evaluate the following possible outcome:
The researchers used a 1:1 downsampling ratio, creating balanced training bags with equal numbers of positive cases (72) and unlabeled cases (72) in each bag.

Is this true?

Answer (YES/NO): YES